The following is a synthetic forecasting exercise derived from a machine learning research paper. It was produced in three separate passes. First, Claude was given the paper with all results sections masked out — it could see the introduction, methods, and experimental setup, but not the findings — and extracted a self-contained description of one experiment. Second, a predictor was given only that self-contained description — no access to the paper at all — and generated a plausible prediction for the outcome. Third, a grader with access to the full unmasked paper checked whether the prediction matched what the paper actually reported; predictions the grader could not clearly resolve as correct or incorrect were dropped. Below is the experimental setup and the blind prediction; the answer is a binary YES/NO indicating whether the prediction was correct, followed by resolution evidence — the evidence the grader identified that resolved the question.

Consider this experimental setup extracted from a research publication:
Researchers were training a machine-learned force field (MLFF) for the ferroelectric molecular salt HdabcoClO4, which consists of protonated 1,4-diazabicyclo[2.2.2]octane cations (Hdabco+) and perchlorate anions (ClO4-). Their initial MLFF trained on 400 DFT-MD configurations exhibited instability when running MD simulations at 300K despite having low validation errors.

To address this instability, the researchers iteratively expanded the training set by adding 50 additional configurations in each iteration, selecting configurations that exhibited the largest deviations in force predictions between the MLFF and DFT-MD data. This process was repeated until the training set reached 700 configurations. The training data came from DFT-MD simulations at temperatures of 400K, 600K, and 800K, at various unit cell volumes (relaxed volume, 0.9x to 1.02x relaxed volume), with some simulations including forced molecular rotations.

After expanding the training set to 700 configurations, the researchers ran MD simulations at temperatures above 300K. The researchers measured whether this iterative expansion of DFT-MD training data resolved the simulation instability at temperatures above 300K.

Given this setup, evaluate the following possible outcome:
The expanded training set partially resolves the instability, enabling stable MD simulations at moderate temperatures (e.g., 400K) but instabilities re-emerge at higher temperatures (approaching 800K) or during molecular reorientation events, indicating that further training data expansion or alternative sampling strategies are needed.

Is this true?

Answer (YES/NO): NO